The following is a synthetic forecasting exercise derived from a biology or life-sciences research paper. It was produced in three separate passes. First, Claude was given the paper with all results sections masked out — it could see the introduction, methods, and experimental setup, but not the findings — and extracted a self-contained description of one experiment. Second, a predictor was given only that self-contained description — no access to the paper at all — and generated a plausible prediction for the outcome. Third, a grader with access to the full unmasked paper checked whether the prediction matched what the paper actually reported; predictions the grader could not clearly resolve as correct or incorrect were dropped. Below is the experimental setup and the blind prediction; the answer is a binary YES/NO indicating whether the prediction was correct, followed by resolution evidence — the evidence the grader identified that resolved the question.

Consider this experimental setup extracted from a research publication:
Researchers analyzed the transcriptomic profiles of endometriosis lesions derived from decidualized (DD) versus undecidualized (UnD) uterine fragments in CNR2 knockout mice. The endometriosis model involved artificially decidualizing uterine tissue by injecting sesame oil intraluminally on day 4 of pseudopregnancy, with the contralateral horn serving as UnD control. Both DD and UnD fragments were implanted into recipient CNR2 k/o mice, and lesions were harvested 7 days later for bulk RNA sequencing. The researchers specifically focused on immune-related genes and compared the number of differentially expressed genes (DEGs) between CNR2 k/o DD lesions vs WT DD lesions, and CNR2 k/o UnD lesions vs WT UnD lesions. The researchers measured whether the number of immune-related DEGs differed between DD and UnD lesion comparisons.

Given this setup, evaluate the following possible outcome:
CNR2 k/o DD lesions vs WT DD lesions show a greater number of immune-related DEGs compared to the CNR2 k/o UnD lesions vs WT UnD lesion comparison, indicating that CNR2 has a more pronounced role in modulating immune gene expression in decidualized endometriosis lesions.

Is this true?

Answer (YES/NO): YES